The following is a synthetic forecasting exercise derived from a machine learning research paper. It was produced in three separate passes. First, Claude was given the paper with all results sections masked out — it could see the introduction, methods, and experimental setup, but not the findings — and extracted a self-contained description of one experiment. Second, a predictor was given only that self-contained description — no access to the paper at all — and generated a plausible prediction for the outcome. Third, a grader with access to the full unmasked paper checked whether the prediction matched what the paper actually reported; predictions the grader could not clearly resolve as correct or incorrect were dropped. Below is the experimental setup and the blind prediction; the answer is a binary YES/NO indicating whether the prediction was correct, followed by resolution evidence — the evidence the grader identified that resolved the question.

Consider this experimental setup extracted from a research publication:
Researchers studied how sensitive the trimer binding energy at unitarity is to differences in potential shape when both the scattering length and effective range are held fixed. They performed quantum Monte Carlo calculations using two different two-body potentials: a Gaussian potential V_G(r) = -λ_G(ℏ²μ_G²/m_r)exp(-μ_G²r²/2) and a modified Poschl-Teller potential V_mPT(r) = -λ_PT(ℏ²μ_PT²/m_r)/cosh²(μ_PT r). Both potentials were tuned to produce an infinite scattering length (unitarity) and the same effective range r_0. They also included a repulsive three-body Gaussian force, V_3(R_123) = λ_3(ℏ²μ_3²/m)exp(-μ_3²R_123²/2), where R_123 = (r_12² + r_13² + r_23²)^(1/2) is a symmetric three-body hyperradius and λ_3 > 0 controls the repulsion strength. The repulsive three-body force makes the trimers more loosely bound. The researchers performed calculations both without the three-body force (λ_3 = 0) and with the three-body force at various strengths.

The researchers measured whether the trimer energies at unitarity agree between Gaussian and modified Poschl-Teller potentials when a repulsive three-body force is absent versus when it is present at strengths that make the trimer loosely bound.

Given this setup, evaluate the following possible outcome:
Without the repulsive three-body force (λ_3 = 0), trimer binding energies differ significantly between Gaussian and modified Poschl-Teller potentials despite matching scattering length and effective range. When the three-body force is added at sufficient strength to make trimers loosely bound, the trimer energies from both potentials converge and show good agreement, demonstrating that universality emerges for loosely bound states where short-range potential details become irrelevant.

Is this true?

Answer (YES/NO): YES